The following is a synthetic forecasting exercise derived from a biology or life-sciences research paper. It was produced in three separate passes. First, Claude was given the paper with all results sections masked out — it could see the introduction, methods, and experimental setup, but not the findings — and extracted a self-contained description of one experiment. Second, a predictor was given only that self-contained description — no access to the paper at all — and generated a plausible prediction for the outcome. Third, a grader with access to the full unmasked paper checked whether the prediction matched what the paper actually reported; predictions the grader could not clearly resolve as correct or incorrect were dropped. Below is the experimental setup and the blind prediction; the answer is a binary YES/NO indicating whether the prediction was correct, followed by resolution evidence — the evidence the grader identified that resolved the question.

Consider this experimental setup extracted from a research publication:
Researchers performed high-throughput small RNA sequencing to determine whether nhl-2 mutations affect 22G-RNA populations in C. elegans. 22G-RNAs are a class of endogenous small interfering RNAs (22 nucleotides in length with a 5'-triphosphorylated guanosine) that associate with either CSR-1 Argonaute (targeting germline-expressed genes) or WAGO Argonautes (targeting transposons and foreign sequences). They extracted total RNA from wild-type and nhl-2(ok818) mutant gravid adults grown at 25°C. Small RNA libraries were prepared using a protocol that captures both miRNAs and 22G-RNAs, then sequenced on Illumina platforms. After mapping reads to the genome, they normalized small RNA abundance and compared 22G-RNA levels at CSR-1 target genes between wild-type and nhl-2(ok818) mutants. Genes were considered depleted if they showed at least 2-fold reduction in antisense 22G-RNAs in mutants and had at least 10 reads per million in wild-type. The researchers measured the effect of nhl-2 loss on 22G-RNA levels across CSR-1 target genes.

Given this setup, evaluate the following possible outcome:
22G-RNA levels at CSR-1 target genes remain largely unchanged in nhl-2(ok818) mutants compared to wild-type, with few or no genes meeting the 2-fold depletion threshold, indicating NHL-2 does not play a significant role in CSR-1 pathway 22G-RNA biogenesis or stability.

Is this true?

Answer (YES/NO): NO